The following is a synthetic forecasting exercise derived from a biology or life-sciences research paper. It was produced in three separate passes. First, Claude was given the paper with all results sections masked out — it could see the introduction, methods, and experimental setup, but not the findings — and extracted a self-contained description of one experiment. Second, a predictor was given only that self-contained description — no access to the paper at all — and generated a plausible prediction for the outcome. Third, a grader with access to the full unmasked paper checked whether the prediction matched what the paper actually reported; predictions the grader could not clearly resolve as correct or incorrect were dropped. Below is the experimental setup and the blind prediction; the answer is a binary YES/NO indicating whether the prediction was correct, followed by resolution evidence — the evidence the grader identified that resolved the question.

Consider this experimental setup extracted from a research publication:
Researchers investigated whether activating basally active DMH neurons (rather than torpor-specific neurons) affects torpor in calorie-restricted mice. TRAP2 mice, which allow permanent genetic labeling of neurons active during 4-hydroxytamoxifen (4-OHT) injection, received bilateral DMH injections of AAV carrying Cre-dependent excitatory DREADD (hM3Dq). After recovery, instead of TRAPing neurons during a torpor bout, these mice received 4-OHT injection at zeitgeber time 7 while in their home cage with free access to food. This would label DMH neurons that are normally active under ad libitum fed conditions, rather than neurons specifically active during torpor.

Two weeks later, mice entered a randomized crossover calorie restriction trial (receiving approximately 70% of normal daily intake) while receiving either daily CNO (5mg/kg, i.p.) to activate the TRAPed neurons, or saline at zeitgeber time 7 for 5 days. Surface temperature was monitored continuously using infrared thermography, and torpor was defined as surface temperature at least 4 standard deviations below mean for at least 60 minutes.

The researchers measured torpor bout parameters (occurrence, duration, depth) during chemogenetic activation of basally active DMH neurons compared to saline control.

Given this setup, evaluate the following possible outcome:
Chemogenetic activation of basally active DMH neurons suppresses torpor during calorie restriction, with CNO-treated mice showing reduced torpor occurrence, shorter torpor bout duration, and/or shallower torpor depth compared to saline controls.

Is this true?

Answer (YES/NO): NO